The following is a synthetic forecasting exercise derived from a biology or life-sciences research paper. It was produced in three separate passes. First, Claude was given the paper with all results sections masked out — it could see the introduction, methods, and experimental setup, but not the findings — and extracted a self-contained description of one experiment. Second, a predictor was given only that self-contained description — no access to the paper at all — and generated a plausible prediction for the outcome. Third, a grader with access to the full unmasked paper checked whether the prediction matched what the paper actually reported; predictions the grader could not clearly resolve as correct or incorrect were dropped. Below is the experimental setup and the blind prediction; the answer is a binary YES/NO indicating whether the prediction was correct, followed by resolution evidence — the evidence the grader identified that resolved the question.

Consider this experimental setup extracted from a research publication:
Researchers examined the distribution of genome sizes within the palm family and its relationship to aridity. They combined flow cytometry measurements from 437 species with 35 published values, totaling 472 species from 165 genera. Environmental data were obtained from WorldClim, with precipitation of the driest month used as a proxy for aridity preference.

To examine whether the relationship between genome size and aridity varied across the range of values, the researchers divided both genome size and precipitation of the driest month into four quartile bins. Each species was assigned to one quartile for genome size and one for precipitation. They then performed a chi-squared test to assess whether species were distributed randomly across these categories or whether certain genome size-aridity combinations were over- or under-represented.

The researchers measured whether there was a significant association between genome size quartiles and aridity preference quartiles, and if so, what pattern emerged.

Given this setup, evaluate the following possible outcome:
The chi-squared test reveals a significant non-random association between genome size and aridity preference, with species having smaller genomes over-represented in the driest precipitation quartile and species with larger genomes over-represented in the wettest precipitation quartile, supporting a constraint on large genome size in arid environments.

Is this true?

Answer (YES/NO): YES